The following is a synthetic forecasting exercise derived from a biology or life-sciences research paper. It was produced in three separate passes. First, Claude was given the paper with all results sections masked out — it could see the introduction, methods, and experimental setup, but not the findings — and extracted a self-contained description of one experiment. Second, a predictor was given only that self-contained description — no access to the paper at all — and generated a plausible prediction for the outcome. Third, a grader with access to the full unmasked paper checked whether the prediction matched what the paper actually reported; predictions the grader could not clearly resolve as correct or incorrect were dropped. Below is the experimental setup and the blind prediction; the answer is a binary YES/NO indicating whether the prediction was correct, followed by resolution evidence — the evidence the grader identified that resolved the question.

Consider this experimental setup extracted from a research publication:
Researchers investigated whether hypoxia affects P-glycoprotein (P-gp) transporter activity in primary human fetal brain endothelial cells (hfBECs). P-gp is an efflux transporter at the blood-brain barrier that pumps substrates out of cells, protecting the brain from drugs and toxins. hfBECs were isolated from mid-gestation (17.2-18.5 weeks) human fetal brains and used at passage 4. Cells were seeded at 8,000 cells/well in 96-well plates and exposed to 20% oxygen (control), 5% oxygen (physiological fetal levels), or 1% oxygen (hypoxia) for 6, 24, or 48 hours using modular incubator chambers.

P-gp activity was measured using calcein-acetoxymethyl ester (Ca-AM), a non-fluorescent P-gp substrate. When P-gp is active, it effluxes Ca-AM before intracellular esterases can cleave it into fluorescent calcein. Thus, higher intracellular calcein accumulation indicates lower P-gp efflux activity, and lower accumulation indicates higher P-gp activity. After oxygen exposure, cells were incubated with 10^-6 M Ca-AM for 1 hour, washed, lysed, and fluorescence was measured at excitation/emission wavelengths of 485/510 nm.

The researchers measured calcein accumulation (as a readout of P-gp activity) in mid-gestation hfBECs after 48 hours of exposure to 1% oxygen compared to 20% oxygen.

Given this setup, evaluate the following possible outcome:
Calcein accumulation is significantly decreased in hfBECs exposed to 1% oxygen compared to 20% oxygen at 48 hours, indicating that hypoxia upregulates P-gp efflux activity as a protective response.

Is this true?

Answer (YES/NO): YES